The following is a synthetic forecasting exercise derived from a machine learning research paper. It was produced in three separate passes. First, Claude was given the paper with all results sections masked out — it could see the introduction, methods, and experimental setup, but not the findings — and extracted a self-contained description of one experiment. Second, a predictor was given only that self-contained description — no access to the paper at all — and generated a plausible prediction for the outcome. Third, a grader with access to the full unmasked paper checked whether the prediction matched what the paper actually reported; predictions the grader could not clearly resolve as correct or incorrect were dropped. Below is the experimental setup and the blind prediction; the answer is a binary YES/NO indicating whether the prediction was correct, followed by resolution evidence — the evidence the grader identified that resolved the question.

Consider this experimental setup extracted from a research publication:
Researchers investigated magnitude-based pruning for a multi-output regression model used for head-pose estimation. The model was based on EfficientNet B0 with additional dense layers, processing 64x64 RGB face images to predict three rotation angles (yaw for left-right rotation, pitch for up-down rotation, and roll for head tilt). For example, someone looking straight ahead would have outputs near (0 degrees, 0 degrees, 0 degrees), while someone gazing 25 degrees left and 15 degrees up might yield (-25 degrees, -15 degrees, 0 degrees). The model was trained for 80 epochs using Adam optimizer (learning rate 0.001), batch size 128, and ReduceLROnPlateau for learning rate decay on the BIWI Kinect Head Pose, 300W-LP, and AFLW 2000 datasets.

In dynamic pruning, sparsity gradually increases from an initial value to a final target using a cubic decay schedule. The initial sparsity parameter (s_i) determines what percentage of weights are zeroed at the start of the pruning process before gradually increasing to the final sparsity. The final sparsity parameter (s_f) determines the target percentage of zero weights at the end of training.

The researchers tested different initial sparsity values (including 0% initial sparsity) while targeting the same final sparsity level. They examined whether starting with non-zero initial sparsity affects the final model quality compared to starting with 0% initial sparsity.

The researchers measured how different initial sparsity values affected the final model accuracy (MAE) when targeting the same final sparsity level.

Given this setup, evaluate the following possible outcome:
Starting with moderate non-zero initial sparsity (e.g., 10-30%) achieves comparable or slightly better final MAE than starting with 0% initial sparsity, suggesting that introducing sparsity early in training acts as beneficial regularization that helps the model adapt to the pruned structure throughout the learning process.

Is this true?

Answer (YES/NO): NO